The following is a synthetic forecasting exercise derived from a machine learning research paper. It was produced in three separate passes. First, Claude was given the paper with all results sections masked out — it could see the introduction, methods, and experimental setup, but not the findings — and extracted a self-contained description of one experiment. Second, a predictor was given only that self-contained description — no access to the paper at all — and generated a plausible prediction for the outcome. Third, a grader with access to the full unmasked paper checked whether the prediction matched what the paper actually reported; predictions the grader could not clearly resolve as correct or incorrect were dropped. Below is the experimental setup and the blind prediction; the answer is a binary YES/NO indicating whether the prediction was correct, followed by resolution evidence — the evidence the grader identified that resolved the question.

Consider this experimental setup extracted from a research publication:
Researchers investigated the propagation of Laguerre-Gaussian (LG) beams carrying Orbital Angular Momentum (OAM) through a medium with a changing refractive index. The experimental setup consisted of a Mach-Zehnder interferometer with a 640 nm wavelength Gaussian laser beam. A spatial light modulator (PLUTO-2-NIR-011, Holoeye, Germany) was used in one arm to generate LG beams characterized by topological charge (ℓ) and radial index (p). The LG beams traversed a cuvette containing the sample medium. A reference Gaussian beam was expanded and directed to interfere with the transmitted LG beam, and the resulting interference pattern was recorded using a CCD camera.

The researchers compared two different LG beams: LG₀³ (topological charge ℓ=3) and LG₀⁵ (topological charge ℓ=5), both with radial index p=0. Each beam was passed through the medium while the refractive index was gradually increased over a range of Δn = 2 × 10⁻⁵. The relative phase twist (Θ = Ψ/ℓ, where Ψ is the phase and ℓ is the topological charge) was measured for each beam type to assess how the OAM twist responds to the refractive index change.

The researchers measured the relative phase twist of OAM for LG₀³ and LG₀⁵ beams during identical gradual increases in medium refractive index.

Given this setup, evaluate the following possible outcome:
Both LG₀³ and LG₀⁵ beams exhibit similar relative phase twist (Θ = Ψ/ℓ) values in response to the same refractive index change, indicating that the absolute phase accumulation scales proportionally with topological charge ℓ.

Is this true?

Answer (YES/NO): NO